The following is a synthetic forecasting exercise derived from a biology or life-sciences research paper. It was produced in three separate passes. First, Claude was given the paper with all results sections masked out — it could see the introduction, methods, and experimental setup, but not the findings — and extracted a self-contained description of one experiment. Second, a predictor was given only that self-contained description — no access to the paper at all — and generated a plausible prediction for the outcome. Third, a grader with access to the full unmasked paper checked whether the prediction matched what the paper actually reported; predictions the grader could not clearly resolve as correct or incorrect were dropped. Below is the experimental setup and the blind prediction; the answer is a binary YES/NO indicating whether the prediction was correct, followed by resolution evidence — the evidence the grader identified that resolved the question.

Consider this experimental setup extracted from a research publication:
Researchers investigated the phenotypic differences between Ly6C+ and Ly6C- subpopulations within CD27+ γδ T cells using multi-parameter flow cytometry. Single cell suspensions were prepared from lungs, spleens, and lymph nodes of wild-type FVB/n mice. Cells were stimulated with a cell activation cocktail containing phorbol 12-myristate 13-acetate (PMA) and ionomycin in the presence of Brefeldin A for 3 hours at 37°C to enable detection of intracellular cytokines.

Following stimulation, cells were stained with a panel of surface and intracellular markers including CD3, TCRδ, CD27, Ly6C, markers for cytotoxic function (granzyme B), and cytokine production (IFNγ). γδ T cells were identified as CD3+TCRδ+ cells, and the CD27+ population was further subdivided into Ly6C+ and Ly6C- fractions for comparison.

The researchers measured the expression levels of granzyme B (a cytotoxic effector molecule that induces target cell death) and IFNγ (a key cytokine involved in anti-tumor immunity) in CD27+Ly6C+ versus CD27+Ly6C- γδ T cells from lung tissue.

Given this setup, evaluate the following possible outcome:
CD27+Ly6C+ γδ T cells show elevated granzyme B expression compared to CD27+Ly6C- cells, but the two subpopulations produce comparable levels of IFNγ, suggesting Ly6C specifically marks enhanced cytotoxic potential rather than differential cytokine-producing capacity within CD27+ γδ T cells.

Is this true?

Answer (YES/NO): NO